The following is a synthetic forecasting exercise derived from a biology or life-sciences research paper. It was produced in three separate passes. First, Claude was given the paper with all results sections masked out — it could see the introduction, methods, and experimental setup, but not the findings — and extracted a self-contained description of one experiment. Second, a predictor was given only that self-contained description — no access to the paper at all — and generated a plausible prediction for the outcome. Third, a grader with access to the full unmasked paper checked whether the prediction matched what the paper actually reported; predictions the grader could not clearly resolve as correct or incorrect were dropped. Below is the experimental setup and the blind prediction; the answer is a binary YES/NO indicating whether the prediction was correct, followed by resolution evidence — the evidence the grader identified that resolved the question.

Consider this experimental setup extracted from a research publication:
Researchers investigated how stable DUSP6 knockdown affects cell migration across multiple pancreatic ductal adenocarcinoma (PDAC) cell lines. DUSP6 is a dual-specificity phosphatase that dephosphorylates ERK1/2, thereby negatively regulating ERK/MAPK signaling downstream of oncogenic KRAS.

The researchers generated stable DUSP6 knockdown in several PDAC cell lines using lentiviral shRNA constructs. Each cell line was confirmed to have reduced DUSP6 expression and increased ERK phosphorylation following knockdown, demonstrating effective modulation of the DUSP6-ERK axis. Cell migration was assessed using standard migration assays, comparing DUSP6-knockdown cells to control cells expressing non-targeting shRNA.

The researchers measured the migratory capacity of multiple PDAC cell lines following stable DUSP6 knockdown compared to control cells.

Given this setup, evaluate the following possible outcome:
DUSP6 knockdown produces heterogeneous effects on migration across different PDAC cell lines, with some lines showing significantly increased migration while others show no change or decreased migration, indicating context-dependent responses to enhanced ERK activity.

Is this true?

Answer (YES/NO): NO